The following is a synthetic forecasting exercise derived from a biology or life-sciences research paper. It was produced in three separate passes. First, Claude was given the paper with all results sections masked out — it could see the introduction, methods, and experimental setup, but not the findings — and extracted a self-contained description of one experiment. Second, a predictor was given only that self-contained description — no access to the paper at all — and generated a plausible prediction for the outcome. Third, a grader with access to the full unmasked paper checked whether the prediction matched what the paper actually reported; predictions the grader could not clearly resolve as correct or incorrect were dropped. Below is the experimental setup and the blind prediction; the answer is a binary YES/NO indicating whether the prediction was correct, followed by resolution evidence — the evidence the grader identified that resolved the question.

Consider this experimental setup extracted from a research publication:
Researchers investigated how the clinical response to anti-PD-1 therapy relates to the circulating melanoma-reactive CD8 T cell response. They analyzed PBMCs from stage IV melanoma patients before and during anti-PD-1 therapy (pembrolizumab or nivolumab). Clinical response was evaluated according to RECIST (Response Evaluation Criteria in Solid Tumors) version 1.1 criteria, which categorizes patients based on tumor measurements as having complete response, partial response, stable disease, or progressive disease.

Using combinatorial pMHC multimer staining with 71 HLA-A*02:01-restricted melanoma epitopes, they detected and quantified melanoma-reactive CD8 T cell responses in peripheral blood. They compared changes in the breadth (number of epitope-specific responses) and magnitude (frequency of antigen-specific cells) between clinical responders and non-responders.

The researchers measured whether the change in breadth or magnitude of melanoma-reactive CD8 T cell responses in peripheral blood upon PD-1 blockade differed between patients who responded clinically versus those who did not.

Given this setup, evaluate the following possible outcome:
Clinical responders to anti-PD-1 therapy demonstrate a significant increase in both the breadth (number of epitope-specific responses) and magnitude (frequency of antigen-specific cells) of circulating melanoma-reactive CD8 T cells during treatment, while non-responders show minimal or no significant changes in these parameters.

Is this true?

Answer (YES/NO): NO